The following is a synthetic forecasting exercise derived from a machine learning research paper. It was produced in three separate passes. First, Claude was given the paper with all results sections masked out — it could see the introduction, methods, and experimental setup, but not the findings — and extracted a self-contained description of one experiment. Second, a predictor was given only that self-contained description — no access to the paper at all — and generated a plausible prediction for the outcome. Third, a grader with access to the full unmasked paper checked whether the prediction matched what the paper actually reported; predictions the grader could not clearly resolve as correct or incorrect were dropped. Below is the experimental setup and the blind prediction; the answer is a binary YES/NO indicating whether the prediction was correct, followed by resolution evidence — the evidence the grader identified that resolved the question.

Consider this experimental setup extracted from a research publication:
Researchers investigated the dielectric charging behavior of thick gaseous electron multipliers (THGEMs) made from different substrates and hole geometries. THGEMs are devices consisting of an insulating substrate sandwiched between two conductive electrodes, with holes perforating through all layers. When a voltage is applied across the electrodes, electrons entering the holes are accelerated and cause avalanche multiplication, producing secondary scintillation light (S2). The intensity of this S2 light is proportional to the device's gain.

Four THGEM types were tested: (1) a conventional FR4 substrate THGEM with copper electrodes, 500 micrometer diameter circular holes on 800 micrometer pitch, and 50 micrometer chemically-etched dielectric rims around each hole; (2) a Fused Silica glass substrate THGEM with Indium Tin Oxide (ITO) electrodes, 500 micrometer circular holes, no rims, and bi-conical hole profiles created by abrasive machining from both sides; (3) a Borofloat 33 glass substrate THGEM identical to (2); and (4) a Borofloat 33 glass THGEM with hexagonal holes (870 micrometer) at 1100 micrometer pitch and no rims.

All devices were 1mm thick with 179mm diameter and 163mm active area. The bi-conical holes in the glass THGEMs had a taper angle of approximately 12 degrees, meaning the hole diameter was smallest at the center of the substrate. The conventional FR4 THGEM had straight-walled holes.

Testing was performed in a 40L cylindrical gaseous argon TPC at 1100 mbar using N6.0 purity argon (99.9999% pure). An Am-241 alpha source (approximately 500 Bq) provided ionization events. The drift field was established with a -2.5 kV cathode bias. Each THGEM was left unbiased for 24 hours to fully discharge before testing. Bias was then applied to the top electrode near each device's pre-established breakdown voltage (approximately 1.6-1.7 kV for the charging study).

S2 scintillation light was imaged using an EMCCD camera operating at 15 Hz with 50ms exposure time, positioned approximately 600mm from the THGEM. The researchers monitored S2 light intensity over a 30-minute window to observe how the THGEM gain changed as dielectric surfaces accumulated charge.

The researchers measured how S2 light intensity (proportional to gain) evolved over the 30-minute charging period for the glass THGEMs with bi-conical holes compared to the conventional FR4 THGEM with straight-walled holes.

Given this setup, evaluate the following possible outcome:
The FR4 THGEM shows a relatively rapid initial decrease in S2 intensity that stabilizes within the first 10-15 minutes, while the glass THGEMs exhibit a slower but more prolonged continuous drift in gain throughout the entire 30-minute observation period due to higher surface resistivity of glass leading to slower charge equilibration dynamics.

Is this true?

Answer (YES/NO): NO